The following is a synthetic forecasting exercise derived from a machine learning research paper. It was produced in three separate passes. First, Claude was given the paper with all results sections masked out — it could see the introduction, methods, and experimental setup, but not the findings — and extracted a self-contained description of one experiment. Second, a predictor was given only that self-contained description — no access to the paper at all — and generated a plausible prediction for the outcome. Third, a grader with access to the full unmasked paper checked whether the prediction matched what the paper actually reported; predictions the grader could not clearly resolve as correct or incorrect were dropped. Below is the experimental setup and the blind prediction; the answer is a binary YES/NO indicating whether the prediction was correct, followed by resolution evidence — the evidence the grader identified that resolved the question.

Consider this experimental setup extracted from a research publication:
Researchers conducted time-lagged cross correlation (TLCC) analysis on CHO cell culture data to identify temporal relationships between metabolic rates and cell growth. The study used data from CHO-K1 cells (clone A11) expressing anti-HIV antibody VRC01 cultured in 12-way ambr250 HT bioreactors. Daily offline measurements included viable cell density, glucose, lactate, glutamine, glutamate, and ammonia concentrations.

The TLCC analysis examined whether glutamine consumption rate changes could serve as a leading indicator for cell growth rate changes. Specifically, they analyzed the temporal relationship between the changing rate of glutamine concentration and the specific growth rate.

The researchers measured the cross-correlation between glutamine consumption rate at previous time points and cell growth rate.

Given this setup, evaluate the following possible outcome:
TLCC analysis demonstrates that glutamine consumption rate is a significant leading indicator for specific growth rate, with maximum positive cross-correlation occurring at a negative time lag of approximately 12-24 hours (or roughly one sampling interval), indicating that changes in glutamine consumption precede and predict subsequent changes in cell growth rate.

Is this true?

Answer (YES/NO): NO